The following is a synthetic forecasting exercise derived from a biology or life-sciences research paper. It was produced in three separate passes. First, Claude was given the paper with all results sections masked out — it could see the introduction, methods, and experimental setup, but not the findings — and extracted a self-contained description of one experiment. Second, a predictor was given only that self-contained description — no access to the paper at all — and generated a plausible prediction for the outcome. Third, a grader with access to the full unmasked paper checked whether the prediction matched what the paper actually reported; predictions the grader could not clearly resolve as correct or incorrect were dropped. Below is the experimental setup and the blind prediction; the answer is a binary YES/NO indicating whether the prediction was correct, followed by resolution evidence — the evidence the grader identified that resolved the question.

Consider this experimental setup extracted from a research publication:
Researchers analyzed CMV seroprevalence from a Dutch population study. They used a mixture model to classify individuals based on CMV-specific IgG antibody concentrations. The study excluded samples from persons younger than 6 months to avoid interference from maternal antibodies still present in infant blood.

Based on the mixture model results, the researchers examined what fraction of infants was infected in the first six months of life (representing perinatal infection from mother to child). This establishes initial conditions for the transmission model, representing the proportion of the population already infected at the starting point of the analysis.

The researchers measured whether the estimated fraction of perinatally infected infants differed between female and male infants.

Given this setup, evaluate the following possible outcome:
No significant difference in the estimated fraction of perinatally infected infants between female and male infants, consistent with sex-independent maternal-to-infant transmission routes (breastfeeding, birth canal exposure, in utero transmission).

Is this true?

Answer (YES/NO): YES